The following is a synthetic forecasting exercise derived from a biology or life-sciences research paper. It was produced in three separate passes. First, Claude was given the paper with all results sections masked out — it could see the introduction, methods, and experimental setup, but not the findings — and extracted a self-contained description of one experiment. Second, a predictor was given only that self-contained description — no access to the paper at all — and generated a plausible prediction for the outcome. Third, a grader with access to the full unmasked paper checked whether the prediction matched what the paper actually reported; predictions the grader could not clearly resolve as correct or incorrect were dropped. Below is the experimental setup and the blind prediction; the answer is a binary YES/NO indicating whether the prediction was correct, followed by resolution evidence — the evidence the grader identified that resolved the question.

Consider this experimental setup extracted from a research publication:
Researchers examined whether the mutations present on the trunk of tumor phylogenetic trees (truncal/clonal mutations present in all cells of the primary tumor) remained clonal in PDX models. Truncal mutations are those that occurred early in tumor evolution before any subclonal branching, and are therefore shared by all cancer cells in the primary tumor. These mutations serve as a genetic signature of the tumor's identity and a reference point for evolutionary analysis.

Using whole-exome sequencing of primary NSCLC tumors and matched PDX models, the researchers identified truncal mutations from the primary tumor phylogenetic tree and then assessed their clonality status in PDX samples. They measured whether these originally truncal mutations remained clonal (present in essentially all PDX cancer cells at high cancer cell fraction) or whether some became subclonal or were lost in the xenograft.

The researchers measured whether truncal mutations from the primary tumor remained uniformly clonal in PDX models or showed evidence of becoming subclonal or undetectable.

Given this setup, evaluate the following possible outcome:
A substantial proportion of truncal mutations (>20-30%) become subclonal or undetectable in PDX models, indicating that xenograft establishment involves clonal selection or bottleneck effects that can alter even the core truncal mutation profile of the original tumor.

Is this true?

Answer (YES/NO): NO